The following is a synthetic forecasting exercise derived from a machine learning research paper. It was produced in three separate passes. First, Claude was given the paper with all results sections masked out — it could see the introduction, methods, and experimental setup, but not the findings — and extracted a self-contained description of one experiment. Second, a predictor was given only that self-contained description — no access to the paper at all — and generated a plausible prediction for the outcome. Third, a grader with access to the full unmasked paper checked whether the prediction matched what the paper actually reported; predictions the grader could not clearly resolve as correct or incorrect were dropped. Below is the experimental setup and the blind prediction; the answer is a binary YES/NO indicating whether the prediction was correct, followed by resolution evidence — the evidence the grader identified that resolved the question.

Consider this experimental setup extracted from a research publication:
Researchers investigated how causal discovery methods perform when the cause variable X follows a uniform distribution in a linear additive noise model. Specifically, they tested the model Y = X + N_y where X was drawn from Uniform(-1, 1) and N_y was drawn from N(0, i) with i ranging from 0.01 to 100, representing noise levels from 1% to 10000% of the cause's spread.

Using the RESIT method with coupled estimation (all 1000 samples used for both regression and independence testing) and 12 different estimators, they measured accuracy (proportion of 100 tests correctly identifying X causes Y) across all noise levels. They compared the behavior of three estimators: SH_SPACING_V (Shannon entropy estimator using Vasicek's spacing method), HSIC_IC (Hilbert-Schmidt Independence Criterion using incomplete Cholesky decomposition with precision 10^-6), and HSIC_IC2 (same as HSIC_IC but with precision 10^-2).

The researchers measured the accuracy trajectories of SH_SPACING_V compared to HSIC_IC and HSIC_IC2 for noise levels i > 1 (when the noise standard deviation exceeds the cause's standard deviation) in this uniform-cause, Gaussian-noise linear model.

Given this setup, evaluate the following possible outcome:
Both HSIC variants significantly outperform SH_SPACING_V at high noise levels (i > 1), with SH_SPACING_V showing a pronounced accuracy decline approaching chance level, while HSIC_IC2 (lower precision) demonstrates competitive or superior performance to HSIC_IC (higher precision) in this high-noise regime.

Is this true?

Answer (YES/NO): NO